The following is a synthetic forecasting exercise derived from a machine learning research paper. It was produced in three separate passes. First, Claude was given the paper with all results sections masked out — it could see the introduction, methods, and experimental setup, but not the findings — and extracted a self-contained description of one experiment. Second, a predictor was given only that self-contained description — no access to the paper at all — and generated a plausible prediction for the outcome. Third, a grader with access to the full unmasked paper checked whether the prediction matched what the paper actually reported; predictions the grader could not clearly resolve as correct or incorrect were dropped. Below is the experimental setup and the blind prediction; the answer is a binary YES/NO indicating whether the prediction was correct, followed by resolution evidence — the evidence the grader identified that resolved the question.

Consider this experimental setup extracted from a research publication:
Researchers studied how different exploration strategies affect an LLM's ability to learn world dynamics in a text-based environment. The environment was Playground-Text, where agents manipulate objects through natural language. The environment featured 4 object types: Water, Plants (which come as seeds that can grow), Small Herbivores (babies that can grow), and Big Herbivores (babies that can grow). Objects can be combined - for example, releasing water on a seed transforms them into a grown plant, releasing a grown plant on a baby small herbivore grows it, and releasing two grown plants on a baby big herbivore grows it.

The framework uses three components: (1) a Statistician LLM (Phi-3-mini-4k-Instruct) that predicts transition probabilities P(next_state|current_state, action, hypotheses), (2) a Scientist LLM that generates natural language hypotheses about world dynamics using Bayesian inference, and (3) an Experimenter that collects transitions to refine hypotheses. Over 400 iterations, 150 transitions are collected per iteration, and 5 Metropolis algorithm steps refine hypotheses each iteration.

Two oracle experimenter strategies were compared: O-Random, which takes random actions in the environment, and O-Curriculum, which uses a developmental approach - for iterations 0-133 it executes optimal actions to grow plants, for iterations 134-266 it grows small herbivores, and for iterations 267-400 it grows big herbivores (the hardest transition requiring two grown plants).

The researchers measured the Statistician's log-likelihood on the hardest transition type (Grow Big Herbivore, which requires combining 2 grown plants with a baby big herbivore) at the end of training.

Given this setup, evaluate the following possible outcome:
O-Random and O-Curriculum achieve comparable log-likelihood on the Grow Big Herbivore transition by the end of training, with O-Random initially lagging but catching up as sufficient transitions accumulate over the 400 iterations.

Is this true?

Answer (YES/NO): NO